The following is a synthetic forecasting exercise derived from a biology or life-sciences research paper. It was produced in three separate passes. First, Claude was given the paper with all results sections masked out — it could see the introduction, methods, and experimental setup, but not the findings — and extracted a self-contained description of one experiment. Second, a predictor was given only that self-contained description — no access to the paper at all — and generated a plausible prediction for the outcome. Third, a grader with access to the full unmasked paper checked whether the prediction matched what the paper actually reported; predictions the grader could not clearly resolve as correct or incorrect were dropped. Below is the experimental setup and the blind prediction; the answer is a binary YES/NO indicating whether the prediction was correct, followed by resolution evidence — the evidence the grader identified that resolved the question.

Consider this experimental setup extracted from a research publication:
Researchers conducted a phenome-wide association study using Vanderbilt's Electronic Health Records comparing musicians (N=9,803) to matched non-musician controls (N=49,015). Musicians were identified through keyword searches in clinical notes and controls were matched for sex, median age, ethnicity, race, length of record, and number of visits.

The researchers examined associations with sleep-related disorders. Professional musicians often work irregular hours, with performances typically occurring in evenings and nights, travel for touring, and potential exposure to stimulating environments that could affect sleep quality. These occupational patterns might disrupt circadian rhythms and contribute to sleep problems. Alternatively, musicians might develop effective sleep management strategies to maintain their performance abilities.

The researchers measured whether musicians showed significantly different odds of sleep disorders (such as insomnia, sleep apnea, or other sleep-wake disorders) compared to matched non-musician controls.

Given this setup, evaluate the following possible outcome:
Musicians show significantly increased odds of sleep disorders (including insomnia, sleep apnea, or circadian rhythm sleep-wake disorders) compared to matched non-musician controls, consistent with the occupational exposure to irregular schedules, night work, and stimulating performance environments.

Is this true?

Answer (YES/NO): YES